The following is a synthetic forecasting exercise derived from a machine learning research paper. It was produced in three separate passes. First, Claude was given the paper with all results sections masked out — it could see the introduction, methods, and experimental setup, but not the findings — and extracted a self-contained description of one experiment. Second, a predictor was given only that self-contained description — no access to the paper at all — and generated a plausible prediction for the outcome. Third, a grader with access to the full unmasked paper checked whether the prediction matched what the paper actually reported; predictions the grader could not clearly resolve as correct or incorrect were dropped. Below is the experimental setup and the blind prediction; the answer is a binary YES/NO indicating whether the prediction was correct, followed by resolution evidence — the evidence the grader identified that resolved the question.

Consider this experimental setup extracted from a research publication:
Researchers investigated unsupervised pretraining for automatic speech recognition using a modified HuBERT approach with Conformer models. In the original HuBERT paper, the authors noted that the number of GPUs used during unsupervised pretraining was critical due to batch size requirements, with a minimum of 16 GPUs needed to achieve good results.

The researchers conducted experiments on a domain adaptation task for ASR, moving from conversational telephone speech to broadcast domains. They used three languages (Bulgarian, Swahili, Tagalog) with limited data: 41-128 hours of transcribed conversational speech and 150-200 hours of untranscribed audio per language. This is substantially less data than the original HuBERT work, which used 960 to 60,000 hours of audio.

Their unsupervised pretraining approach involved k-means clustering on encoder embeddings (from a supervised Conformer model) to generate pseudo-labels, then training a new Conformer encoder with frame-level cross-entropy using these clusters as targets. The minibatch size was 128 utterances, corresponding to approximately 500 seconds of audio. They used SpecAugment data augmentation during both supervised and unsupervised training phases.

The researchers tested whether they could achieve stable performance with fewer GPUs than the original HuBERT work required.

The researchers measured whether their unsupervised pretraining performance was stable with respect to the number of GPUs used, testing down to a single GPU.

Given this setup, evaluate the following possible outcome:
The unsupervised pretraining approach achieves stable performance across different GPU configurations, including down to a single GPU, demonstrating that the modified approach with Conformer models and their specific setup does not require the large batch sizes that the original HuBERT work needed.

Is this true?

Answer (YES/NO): YES